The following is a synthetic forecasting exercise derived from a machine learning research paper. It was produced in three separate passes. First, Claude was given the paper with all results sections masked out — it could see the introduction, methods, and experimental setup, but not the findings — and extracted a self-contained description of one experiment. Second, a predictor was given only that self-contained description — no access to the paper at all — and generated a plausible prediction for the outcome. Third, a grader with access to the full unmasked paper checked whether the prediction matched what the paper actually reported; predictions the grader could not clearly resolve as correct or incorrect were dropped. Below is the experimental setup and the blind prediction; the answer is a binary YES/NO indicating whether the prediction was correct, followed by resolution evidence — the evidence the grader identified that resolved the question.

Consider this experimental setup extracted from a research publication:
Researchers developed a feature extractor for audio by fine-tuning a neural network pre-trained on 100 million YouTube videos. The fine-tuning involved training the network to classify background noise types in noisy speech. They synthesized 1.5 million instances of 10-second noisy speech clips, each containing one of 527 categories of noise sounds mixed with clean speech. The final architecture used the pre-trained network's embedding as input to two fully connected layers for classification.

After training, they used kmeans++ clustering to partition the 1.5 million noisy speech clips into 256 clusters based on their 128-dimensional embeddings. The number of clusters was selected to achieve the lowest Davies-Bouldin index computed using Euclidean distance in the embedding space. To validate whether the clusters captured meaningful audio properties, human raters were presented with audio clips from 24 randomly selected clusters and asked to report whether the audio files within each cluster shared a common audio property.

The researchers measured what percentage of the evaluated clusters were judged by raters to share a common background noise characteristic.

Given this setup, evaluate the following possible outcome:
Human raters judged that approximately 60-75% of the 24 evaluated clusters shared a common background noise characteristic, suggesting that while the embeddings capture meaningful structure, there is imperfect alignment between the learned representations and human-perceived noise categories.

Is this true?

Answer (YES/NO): NO